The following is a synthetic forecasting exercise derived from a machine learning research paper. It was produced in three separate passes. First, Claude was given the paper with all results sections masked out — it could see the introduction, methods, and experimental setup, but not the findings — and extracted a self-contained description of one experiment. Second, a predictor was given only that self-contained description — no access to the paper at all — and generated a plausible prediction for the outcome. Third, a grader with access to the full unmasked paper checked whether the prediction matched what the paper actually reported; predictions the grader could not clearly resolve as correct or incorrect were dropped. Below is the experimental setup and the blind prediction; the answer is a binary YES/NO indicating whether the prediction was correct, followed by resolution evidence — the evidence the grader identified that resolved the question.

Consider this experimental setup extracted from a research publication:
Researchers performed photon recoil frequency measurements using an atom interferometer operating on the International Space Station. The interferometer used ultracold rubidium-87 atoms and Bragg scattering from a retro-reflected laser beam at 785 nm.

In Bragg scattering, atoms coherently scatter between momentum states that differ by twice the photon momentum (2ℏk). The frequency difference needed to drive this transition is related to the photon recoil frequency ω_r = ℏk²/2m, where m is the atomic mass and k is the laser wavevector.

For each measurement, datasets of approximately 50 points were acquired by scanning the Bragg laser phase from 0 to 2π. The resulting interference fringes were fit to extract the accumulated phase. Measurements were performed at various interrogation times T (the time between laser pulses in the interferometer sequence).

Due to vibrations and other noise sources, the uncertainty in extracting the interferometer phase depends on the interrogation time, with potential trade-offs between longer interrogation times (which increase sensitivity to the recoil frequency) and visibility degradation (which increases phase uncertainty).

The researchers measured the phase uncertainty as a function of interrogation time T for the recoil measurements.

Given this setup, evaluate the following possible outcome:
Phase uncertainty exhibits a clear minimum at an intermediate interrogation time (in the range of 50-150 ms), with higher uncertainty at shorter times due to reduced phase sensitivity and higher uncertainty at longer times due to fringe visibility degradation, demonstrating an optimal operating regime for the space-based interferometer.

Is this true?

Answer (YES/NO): NO